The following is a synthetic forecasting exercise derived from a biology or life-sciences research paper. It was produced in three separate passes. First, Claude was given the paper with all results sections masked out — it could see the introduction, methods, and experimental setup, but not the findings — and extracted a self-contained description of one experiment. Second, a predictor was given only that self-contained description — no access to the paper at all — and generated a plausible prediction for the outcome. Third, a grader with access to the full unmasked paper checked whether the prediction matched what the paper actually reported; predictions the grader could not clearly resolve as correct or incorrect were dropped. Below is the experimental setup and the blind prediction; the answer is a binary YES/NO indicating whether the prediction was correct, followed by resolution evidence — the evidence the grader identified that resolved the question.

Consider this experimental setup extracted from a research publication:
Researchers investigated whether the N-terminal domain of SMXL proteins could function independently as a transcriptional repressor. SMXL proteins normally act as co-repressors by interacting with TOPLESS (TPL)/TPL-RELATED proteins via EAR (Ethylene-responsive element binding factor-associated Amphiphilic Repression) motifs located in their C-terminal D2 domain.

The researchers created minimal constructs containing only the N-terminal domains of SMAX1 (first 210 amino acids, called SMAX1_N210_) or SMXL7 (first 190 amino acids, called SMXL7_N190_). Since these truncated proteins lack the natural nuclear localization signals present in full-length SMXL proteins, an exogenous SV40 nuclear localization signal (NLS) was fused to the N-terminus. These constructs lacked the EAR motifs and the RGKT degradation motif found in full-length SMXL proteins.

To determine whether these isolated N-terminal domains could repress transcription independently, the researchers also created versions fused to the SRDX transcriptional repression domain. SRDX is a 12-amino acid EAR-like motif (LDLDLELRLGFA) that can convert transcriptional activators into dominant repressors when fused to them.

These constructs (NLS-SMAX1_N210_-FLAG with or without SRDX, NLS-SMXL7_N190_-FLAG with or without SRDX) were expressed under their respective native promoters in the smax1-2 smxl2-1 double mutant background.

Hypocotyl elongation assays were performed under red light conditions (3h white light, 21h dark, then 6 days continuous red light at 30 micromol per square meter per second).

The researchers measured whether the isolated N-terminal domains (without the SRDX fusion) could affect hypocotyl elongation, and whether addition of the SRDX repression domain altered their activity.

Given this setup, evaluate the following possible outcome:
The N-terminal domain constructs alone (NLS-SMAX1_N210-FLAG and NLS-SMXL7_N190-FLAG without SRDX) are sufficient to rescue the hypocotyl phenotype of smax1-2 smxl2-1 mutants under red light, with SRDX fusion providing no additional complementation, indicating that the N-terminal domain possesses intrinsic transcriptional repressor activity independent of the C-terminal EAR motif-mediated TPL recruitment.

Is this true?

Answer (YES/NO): NO